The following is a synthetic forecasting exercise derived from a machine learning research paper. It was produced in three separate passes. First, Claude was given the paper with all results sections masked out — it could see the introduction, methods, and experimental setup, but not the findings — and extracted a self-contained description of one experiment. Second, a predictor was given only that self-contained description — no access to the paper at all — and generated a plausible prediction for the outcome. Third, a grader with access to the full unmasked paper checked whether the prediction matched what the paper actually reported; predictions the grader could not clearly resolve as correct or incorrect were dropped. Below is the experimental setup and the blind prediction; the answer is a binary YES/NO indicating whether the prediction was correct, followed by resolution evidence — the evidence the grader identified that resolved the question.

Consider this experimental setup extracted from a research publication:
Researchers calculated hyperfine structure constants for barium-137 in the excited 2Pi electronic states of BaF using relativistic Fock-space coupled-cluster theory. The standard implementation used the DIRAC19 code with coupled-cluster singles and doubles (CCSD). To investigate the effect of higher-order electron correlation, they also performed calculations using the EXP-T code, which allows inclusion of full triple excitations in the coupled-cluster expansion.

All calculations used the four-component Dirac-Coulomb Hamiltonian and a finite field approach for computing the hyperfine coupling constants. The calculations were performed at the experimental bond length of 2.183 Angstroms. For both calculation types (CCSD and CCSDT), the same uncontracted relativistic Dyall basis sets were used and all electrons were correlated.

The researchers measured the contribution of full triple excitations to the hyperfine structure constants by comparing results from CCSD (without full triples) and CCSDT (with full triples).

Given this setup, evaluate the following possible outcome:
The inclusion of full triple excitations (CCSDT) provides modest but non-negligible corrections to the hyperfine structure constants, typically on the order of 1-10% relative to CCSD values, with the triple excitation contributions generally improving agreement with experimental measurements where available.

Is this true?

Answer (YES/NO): NO